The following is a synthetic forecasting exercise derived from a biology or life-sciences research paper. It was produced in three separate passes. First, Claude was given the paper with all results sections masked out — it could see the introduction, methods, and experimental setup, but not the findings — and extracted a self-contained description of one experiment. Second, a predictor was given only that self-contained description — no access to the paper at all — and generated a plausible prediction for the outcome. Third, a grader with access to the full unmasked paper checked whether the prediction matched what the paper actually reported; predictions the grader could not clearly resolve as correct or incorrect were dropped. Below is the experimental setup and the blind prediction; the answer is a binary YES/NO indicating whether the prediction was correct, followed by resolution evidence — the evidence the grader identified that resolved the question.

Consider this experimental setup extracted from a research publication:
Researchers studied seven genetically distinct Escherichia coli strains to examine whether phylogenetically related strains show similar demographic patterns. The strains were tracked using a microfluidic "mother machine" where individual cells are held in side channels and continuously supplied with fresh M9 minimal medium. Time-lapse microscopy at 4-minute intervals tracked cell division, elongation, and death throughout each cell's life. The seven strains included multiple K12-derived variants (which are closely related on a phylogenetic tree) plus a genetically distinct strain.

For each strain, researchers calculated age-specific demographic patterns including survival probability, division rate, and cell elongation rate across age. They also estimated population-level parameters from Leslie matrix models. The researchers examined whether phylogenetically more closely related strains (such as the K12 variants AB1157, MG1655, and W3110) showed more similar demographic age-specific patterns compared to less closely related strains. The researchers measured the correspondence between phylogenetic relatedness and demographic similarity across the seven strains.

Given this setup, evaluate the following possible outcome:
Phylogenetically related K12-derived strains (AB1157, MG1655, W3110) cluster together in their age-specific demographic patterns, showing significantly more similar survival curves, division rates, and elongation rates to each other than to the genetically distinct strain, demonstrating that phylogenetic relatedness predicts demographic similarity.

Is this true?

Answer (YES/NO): NO